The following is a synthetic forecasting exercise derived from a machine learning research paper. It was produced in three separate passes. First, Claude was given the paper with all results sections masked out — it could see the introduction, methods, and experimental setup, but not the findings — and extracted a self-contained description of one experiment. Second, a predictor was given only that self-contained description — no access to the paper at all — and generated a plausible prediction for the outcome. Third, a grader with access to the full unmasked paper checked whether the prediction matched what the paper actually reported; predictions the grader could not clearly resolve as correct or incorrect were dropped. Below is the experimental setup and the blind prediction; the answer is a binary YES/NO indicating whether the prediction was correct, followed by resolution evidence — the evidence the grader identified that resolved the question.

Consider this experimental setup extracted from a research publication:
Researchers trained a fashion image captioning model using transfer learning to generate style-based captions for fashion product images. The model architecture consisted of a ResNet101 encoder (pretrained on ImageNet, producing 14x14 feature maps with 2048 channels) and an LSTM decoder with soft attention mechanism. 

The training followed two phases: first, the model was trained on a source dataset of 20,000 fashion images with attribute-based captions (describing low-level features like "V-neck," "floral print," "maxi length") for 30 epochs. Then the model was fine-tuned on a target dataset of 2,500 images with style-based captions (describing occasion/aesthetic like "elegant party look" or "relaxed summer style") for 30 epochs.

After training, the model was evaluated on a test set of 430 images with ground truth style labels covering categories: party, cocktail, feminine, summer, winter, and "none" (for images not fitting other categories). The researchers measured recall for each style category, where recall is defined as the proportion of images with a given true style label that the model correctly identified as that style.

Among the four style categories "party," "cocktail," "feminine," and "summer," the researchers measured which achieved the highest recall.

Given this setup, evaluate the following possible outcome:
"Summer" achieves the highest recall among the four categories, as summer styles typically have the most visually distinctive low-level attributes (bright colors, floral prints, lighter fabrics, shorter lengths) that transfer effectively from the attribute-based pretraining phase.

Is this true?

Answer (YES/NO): NO